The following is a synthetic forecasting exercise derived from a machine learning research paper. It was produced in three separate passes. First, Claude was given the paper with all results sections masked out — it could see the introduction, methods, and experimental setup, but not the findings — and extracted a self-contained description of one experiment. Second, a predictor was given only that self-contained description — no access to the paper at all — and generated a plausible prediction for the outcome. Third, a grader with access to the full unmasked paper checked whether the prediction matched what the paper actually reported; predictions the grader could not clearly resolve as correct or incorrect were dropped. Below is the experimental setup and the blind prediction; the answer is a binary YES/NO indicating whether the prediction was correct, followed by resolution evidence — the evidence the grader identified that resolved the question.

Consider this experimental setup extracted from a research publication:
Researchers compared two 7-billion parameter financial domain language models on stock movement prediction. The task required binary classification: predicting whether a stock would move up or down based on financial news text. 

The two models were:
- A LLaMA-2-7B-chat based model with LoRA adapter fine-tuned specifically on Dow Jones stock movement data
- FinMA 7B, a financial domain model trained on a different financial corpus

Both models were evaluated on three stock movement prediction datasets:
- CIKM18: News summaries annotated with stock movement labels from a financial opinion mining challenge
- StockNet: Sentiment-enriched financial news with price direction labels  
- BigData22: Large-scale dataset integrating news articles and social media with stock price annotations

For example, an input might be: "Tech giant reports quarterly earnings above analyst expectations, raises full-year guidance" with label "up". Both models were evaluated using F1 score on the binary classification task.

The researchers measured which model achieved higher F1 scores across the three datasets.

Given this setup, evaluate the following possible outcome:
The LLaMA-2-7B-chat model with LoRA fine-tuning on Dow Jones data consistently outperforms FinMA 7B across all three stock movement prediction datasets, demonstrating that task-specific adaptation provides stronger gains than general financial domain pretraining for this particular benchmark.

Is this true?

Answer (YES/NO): NO